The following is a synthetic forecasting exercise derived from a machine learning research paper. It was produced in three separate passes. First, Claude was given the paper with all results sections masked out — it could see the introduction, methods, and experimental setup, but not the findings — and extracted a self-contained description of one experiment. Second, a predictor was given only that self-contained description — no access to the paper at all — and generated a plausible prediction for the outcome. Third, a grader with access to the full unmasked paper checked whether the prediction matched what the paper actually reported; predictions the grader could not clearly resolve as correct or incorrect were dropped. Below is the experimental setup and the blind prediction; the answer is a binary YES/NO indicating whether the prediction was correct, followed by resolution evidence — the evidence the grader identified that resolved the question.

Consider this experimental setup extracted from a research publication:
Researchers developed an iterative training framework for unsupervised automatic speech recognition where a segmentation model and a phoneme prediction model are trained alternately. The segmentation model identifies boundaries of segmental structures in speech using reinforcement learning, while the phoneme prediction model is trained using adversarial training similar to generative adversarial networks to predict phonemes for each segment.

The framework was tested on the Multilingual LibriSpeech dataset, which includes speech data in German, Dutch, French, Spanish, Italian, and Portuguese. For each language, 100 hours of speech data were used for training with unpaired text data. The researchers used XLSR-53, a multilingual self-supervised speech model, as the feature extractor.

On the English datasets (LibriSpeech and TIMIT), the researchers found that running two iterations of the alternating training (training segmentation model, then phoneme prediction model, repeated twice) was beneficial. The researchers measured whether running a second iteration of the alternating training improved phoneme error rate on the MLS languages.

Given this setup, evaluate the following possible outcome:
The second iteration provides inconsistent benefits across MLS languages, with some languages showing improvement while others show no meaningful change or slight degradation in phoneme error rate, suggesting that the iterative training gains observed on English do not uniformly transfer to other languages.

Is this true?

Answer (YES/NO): NO